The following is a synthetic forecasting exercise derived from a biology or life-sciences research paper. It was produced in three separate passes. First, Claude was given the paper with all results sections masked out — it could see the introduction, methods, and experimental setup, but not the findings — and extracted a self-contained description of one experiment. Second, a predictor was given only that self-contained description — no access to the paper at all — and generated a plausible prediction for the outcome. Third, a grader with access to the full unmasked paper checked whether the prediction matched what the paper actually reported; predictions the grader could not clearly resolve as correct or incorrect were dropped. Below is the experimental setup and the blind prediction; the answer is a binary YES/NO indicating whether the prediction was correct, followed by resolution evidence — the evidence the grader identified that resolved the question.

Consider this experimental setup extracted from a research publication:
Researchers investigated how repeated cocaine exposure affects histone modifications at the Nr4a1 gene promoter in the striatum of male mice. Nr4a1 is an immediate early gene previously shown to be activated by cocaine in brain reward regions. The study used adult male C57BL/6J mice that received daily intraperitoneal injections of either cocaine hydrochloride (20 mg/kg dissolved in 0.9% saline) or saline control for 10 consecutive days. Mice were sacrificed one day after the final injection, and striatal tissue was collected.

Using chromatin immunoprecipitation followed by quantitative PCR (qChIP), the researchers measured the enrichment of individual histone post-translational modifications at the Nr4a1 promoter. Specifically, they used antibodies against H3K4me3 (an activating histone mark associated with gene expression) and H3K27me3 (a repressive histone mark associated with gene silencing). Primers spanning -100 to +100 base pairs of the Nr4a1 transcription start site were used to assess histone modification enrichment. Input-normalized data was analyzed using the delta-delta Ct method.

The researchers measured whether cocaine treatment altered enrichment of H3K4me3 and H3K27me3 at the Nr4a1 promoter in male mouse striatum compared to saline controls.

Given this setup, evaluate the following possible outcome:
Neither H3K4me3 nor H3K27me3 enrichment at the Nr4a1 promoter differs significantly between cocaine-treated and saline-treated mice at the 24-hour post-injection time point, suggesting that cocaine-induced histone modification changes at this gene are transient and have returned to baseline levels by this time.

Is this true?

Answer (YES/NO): NO